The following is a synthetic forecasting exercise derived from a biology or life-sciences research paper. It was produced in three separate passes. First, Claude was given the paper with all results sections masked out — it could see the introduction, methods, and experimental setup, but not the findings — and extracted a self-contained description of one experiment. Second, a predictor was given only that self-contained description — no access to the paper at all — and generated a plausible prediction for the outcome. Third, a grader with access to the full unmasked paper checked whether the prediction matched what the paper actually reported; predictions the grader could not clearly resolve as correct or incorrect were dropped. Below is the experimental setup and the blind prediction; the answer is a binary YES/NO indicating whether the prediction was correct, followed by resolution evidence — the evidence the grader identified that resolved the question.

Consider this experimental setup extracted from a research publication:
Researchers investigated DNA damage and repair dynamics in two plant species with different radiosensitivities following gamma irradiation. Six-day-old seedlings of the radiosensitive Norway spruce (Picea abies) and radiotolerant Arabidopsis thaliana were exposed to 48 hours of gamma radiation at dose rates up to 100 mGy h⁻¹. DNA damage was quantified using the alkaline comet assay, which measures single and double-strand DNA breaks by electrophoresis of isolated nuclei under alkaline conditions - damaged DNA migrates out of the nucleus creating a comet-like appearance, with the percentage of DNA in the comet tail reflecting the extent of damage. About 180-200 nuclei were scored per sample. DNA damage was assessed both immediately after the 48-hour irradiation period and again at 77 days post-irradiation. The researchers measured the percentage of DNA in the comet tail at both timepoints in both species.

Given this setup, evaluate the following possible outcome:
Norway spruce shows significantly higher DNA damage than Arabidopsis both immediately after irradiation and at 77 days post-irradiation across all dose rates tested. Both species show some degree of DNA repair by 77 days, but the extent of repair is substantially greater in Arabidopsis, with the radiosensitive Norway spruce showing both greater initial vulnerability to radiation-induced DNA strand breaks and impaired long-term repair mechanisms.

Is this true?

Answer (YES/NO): NO